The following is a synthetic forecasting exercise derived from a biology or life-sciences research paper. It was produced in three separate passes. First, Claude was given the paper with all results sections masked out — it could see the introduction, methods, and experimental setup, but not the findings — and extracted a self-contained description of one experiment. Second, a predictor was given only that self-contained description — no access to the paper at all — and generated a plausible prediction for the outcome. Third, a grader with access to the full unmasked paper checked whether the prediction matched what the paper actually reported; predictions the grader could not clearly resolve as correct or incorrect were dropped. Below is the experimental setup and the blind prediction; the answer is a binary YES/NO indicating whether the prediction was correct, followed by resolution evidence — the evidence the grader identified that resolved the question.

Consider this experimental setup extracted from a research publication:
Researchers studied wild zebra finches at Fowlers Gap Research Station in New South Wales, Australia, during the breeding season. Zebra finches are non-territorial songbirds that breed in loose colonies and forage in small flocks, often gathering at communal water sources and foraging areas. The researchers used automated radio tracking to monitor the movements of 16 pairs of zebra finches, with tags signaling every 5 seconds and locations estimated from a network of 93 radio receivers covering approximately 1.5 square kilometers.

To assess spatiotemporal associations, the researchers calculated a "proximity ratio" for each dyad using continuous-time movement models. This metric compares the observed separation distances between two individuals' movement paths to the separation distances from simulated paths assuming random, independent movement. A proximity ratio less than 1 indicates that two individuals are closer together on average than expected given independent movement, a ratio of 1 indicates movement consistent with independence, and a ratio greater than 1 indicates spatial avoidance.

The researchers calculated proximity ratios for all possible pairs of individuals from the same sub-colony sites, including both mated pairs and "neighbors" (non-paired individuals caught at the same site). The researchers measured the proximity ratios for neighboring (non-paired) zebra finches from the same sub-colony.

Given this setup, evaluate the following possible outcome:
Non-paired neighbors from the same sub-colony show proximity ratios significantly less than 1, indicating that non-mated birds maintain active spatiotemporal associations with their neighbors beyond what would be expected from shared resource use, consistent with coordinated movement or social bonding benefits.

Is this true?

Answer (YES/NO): NO